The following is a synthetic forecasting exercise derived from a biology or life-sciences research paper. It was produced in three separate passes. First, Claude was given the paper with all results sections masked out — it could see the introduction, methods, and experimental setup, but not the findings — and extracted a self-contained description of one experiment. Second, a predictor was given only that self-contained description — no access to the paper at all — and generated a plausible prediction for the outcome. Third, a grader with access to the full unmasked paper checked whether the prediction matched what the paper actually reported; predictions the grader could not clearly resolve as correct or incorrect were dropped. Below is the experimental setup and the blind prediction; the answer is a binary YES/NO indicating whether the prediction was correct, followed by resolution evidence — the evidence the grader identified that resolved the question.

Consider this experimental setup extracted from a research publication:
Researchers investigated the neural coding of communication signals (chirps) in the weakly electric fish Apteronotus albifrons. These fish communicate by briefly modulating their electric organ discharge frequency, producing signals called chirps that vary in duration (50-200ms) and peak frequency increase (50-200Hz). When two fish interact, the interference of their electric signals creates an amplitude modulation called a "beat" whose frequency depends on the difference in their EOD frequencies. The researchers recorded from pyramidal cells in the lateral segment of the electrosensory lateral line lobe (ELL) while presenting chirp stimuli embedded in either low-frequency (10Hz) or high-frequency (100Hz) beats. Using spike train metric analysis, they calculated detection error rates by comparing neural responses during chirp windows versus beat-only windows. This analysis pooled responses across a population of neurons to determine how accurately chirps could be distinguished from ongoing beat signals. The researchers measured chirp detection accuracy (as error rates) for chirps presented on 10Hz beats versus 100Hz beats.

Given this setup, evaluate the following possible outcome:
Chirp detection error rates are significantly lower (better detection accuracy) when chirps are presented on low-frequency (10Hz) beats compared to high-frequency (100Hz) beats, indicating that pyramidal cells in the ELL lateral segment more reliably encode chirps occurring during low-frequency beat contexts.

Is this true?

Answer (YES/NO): YES